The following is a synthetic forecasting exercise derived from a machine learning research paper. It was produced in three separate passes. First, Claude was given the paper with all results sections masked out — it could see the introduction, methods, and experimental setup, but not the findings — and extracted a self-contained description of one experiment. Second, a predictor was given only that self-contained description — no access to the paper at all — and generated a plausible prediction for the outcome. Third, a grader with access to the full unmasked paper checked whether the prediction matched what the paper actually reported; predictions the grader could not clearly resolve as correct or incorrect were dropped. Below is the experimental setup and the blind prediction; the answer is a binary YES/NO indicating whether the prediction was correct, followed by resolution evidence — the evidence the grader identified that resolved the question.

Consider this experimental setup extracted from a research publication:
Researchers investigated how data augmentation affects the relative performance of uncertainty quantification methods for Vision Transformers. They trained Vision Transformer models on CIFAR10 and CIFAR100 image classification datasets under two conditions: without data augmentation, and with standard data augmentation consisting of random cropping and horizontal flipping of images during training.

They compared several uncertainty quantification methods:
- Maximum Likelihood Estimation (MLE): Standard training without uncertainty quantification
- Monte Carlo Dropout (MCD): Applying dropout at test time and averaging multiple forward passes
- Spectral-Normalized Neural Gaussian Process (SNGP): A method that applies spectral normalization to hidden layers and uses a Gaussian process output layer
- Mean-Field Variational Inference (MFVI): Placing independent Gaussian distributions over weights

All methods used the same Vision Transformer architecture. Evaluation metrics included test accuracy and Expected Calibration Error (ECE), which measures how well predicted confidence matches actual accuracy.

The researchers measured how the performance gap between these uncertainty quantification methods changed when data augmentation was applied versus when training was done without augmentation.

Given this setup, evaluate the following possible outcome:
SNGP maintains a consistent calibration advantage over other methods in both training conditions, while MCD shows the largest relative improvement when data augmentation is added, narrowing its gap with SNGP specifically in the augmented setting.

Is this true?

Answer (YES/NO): NO